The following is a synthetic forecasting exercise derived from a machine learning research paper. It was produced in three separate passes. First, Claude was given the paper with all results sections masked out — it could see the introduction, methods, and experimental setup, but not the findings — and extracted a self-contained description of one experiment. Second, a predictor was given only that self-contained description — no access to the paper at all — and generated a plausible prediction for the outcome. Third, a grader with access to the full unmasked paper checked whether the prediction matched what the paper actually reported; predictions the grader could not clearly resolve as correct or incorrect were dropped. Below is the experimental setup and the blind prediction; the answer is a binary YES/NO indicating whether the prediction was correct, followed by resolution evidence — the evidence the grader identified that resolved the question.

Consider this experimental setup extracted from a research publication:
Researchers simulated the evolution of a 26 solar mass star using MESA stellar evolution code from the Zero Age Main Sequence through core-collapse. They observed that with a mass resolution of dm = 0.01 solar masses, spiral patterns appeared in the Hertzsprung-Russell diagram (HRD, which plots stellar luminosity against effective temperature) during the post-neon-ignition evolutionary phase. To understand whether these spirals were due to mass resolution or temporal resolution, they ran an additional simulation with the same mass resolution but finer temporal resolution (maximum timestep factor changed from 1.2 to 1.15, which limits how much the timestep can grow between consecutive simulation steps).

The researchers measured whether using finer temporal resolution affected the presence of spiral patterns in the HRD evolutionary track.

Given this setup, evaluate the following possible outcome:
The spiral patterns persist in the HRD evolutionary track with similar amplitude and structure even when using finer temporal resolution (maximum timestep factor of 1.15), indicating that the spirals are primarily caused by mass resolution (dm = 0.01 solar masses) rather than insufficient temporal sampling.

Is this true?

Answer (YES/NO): YES